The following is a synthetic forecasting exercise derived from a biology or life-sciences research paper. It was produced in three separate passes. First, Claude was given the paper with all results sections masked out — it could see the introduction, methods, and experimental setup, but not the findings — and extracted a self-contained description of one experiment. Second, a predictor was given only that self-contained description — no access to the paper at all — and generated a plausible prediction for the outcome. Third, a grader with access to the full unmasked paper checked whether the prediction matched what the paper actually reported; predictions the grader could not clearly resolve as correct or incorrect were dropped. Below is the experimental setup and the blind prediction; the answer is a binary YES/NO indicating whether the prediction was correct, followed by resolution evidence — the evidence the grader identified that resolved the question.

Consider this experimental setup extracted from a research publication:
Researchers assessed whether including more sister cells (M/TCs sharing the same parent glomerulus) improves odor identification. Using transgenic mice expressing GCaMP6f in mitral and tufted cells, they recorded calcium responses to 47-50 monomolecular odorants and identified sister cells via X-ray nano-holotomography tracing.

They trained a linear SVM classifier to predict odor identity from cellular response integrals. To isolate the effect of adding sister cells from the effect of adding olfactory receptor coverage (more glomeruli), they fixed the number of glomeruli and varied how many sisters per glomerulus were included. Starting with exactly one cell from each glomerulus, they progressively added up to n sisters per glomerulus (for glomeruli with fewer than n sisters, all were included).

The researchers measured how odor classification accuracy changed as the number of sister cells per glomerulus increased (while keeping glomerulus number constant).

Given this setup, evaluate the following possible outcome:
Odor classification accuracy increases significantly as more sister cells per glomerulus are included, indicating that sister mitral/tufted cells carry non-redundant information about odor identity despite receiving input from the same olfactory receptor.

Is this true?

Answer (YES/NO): YES